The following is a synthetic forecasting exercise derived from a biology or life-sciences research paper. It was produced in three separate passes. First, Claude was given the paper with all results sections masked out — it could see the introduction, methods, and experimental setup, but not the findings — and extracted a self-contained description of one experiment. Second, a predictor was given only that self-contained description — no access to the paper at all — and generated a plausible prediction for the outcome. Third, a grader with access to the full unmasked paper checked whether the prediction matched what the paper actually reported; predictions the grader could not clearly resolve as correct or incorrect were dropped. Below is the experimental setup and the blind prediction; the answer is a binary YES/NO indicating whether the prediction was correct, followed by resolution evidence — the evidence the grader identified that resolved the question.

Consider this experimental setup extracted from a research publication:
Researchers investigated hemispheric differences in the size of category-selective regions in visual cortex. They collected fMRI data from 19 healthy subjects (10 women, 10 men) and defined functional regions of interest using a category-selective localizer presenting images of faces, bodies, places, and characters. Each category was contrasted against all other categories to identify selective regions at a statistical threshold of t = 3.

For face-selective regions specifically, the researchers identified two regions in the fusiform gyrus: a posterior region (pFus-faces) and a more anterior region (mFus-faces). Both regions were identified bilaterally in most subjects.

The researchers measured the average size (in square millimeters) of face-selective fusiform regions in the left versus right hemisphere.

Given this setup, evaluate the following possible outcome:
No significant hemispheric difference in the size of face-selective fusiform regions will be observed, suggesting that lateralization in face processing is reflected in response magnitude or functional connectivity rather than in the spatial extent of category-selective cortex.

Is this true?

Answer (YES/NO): YES